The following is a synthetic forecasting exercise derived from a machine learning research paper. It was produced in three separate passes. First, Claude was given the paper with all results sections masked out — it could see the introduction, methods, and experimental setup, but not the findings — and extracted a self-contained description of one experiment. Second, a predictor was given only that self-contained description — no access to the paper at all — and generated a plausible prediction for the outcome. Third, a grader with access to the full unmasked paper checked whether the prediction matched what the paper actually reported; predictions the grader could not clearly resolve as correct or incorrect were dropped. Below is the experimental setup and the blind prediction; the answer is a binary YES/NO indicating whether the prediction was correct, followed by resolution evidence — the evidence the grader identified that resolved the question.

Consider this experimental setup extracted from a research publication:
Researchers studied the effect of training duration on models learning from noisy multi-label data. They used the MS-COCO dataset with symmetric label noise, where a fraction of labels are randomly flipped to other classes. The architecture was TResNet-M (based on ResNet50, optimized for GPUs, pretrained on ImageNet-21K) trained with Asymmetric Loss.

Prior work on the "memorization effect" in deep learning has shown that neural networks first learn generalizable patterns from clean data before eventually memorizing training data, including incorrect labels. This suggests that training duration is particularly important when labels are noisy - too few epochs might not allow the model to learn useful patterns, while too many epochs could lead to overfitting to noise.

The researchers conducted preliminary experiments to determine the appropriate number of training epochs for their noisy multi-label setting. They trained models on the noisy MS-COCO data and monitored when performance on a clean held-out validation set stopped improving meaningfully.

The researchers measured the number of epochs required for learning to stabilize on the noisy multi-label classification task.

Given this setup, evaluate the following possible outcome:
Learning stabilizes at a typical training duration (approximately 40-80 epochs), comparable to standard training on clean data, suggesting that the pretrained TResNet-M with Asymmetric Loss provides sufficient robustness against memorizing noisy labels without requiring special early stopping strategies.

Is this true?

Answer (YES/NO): NO